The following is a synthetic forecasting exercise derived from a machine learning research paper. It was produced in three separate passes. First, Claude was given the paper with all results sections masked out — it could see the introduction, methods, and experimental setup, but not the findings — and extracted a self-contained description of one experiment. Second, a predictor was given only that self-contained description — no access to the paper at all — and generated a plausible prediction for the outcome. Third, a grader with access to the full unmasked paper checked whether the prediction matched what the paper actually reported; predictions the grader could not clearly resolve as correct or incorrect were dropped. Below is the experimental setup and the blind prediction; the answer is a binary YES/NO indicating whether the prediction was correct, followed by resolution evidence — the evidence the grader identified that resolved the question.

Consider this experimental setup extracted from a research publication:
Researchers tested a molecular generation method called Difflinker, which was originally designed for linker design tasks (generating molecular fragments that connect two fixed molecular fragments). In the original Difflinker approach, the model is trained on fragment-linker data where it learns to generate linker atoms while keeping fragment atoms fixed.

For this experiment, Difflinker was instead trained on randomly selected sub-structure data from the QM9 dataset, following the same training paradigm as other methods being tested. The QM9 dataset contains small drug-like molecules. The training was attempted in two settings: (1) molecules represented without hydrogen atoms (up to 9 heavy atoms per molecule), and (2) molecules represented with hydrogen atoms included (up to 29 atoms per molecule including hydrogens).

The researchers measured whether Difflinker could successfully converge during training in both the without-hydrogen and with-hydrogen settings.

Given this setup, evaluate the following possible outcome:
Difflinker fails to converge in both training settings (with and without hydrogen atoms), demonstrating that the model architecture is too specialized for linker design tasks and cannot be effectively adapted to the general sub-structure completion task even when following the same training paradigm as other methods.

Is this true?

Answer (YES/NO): NO